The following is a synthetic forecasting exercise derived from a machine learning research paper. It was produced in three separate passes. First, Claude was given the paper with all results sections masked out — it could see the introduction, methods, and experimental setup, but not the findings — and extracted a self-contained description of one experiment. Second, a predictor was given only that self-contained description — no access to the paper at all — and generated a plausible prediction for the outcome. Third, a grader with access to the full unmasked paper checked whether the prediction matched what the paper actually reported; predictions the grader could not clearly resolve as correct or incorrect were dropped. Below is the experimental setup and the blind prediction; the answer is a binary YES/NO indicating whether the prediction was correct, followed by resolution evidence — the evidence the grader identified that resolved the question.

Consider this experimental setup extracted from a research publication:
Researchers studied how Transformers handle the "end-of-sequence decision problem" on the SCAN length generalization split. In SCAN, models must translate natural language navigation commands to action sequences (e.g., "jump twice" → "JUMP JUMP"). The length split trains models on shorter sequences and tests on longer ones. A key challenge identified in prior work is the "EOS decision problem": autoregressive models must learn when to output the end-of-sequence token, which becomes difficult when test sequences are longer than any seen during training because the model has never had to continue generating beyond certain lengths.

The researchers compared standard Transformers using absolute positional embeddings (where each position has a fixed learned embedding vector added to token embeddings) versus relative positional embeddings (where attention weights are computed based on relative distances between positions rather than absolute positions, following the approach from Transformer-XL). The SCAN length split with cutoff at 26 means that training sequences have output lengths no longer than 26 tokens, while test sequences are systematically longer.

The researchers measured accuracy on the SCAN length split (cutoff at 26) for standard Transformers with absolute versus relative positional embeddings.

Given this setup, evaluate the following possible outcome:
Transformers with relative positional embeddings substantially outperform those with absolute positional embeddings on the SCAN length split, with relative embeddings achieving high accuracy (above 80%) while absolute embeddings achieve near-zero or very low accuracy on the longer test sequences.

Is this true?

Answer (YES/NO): NO